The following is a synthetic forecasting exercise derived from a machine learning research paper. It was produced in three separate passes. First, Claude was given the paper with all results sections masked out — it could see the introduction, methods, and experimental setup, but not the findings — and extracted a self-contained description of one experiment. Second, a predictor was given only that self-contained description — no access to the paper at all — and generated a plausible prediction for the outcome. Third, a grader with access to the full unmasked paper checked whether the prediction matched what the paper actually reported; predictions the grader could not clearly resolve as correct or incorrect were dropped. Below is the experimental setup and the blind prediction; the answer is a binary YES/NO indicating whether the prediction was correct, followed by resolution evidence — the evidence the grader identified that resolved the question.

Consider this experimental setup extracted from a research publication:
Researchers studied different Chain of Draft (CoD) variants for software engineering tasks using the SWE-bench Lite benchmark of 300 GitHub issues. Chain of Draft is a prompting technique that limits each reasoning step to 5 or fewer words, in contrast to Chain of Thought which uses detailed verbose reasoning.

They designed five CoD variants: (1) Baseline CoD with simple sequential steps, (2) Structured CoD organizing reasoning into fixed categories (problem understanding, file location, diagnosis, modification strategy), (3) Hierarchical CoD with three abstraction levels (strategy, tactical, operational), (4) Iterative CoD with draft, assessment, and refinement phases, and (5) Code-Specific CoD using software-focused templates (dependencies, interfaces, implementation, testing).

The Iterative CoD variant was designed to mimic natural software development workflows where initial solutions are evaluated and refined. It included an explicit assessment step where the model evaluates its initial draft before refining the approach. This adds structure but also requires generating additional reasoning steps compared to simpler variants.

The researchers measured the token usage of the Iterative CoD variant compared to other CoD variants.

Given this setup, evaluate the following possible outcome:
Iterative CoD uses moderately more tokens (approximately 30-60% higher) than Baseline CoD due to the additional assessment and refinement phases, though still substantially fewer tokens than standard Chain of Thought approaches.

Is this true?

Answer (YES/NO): NO